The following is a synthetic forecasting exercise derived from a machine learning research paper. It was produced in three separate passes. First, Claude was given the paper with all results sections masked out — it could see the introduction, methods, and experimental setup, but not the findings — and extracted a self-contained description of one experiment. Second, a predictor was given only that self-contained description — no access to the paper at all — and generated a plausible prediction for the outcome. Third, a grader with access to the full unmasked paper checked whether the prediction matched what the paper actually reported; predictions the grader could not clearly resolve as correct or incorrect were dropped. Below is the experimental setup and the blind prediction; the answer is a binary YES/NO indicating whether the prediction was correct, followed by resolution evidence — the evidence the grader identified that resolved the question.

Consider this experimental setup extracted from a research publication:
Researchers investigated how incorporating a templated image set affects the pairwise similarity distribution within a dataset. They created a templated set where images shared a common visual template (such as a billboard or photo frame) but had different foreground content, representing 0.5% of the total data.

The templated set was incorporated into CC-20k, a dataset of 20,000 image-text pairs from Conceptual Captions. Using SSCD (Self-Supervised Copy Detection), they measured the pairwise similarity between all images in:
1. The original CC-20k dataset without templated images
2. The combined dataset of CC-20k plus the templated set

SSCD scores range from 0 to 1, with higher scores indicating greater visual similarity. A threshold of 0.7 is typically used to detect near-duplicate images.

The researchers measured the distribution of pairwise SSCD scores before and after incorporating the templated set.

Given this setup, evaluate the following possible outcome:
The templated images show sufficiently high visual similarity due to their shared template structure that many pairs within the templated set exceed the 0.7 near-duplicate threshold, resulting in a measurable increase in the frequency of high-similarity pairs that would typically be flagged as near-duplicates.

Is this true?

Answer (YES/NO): NO